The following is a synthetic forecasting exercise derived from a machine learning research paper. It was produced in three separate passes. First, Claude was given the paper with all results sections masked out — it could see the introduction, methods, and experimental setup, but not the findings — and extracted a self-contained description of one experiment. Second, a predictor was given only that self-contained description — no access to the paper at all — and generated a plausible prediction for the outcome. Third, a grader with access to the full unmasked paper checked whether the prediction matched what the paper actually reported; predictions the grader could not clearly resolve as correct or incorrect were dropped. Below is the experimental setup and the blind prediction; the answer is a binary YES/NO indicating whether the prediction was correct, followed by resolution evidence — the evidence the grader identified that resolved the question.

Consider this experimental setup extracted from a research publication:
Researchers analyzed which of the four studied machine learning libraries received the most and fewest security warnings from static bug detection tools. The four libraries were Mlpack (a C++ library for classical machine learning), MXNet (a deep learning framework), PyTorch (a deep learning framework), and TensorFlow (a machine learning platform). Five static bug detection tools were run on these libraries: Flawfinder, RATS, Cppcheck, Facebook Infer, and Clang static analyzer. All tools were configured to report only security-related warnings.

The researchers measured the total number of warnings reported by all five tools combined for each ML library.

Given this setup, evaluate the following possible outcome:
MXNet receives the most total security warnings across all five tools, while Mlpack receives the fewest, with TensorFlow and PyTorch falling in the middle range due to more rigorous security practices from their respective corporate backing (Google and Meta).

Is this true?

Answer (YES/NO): NO